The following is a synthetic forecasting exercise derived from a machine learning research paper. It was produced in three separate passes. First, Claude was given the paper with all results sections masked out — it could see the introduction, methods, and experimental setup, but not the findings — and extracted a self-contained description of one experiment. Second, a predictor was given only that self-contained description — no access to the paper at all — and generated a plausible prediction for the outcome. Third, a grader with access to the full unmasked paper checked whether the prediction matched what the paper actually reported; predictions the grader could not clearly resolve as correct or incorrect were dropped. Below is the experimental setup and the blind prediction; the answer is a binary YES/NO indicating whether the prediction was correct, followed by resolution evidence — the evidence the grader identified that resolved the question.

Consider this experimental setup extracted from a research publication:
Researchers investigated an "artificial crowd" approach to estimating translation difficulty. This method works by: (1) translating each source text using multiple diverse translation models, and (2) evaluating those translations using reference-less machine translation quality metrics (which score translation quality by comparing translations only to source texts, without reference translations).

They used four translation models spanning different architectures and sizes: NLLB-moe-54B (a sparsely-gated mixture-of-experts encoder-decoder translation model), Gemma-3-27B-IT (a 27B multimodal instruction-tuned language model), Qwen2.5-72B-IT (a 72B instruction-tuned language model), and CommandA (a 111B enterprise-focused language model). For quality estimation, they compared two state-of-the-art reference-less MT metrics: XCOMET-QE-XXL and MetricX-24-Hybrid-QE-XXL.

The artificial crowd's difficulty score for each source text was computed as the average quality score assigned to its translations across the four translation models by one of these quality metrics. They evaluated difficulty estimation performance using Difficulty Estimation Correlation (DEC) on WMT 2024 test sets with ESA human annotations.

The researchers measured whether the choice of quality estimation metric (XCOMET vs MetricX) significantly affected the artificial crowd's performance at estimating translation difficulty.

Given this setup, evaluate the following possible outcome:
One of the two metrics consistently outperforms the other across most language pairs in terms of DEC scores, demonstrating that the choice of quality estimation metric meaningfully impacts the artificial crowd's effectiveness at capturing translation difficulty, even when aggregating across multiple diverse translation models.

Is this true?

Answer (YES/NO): YES